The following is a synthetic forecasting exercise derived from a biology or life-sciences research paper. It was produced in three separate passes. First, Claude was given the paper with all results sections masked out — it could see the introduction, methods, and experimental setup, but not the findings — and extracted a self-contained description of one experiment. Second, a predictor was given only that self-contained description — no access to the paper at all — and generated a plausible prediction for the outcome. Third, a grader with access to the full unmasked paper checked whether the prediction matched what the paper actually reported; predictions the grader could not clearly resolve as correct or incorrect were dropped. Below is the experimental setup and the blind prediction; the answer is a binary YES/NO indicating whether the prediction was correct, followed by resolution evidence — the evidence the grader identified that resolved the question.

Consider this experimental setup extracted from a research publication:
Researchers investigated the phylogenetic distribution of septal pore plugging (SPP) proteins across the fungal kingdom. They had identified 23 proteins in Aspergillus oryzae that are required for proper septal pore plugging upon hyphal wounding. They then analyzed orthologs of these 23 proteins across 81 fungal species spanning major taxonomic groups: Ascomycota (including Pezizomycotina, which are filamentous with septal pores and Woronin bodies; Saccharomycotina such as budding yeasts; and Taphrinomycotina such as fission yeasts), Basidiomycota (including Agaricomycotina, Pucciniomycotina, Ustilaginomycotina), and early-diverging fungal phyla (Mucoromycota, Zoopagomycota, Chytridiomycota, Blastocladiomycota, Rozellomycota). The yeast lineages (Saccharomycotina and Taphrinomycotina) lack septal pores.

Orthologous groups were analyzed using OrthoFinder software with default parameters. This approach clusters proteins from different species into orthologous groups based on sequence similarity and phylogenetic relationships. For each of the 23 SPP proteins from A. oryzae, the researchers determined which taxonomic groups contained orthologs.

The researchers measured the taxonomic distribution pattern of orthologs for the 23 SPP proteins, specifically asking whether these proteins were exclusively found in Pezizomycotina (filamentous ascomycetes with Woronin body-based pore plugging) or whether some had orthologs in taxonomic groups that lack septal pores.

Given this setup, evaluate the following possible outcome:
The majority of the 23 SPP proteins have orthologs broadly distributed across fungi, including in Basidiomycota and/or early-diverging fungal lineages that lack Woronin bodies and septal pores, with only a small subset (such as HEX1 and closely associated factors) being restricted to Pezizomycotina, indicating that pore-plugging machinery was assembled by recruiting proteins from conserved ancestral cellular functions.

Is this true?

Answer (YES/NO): NO